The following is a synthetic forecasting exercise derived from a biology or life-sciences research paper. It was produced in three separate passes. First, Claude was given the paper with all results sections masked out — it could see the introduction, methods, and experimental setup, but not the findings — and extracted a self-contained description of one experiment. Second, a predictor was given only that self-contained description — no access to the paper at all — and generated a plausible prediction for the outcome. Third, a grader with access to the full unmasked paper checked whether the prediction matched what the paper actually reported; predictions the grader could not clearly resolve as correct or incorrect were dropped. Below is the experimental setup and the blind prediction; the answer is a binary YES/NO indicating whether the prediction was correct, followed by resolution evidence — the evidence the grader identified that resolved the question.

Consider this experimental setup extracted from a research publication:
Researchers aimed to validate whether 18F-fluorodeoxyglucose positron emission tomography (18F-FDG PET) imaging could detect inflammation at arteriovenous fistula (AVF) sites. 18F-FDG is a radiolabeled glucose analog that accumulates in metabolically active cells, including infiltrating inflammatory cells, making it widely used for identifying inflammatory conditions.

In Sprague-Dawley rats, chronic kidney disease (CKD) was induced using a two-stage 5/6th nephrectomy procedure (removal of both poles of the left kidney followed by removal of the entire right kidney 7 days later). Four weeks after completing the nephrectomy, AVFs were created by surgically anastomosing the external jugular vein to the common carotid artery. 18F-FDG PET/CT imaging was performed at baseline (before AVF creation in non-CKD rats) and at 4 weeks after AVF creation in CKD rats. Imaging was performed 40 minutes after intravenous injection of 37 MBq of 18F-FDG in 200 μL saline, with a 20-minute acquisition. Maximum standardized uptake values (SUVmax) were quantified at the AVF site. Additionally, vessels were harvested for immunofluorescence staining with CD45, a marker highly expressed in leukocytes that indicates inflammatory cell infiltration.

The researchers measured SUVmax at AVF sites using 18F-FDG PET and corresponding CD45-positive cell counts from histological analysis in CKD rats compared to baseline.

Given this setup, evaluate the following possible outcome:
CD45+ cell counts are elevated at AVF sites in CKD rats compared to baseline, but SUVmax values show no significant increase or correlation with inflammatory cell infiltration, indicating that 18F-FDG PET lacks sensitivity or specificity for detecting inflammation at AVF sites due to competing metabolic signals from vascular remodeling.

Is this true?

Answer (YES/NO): NO